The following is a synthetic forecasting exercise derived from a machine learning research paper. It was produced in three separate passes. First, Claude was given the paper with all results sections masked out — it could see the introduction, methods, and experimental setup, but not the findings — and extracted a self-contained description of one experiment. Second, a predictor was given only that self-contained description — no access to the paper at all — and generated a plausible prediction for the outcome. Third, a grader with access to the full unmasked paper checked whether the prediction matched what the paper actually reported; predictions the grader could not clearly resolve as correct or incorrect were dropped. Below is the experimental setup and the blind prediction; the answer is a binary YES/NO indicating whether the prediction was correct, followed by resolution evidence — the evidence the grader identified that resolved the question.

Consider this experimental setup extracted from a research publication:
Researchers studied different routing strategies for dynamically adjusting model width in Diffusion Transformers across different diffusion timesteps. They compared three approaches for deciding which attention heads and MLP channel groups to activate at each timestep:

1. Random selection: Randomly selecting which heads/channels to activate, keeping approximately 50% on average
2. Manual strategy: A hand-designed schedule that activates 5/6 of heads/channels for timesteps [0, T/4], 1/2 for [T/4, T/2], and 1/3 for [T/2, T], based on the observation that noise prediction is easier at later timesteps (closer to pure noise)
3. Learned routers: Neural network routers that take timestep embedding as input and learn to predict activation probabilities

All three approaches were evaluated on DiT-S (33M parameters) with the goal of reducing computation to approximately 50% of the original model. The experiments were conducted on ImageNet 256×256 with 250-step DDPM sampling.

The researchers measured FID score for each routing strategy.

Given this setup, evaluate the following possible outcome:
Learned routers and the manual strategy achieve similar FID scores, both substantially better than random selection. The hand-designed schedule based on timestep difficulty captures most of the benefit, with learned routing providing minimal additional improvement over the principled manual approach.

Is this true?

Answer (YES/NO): NO